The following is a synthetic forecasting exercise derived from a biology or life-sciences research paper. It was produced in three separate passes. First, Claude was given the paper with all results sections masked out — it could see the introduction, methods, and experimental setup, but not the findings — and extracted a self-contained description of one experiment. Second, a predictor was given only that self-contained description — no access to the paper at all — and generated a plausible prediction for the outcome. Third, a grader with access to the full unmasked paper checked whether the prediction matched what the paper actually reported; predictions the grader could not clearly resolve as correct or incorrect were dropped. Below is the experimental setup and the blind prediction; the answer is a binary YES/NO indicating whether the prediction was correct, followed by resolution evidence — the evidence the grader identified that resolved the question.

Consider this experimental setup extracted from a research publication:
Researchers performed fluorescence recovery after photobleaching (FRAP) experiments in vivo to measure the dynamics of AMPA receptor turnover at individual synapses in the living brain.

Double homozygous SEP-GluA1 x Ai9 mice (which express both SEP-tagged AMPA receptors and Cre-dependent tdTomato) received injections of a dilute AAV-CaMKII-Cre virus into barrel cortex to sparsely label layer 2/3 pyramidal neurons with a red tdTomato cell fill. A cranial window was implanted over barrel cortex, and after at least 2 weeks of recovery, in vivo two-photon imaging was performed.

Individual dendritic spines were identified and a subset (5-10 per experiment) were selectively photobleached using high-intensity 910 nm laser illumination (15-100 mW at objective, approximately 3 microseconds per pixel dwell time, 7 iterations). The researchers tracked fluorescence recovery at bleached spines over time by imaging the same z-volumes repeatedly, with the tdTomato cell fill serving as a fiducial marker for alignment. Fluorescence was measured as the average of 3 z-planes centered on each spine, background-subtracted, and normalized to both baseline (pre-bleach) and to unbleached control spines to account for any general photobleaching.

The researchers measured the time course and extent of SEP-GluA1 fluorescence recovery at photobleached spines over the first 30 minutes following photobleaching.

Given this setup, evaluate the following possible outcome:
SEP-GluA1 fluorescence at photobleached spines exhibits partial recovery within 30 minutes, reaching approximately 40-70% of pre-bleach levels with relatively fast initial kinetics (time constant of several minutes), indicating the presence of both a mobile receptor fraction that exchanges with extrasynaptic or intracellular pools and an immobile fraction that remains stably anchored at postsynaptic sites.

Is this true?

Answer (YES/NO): YES